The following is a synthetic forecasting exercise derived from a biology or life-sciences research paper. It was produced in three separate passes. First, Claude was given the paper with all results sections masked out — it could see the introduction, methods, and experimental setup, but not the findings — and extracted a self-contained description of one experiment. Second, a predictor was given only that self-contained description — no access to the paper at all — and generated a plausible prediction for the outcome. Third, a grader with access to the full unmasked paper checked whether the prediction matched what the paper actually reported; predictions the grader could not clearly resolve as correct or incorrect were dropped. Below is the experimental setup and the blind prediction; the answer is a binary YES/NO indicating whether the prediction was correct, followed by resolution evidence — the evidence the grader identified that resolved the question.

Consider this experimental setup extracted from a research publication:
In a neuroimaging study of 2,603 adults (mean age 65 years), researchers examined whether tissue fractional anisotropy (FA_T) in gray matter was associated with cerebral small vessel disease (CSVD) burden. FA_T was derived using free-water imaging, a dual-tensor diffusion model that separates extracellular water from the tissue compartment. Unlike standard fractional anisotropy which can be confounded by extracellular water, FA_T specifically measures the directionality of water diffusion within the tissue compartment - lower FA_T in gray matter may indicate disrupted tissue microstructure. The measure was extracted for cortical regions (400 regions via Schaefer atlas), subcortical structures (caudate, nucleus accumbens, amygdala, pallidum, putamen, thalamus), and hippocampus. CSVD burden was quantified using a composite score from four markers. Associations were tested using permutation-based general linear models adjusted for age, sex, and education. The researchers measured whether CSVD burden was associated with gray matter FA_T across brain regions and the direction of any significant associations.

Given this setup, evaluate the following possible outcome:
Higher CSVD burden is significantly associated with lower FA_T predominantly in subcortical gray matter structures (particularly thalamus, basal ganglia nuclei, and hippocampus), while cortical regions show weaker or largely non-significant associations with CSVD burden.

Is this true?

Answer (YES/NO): NO